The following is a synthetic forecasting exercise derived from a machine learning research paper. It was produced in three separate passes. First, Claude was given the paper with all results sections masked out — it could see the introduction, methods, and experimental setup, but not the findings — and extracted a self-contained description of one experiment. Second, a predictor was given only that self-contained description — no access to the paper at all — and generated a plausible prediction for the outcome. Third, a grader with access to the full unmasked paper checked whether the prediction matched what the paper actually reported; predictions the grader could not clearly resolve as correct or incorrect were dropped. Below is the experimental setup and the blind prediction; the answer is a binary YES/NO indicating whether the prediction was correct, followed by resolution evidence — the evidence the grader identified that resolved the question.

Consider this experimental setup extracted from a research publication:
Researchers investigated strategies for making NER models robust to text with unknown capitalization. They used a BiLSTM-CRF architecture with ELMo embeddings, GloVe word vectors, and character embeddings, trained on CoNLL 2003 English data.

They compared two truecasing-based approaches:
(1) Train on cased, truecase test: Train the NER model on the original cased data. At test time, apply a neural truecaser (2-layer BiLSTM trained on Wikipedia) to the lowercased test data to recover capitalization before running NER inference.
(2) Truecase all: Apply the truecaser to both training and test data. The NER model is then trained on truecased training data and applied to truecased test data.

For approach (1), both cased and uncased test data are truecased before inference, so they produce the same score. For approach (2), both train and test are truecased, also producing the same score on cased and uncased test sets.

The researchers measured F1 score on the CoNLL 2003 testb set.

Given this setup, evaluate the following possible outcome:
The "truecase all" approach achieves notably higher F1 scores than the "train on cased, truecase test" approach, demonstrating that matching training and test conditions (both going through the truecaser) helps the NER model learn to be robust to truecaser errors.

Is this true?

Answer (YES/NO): YES